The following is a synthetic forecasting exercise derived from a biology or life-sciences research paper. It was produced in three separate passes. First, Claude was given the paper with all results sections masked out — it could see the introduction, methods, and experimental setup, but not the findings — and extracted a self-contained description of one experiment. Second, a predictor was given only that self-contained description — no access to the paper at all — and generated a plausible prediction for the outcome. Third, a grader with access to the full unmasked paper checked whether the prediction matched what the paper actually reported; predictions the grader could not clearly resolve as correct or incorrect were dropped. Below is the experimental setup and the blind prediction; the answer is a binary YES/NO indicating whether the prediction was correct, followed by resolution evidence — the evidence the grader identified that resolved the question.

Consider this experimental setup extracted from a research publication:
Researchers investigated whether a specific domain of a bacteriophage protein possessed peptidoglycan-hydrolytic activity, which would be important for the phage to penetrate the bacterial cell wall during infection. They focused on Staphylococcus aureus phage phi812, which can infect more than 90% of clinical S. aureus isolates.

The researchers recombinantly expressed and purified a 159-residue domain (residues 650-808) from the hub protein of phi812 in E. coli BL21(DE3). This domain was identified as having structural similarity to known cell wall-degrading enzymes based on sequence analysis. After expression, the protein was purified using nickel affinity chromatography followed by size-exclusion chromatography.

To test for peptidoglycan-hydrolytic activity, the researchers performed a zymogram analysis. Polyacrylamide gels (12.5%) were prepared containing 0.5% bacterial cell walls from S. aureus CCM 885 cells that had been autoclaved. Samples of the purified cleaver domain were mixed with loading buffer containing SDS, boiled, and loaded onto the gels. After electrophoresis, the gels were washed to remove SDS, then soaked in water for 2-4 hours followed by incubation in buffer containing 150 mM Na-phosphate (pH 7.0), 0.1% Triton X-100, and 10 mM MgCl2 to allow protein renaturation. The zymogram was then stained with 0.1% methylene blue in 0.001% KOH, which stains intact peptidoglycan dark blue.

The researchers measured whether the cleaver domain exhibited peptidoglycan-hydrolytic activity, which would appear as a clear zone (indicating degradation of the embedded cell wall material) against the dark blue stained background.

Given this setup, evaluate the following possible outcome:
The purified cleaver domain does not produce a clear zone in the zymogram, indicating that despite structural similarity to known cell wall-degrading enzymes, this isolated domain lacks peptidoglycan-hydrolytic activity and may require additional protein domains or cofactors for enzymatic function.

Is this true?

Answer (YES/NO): NO